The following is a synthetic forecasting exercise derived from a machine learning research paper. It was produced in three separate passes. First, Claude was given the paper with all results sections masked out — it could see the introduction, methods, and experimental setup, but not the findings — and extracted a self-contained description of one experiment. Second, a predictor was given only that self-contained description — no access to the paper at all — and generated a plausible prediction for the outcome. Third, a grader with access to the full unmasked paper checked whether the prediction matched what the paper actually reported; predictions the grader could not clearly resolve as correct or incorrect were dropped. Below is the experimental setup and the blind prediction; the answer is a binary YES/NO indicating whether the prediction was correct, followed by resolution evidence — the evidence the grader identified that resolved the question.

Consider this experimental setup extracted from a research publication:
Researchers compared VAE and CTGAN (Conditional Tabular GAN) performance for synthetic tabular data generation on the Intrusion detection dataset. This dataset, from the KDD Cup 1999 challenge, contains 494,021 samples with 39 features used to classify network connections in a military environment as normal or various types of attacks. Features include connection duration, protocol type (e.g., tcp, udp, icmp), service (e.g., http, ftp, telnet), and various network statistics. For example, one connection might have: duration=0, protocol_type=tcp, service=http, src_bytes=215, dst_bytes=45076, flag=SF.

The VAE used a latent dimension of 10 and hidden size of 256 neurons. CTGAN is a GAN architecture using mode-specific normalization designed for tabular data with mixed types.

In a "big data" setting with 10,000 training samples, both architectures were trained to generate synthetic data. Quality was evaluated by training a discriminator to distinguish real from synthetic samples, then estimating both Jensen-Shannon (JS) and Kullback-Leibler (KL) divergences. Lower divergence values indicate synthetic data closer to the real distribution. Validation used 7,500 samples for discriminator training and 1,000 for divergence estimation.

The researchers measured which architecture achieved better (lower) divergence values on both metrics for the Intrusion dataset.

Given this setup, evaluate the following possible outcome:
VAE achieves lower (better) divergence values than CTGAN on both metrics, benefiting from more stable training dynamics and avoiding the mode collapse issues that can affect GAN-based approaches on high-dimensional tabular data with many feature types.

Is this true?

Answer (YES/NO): NO